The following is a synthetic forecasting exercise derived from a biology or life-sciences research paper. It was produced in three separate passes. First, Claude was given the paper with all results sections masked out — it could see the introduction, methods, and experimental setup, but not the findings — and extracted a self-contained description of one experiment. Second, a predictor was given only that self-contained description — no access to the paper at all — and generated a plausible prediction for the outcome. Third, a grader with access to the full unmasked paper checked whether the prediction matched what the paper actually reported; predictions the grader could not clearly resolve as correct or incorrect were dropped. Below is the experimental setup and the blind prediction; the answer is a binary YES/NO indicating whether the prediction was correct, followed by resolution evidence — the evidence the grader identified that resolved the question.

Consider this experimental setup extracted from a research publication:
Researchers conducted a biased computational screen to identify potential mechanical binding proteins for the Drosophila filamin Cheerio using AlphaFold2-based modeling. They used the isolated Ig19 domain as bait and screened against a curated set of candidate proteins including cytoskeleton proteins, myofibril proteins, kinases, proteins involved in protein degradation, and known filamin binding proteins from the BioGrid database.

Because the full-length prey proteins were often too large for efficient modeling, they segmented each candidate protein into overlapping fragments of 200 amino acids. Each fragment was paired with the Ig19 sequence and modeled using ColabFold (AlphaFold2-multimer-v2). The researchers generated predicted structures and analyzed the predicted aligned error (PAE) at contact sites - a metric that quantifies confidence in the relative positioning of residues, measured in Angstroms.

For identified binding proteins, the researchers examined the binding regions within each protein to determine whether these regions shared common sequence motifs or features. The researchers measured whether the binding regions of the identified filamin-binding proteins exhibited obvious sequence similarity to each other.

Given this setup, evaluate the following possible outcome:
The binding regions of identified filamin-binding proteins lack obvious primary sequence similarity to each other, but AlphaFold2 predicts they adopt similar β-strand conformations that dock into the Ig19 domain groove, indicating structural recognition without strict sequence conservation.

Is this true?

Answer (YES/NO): YES